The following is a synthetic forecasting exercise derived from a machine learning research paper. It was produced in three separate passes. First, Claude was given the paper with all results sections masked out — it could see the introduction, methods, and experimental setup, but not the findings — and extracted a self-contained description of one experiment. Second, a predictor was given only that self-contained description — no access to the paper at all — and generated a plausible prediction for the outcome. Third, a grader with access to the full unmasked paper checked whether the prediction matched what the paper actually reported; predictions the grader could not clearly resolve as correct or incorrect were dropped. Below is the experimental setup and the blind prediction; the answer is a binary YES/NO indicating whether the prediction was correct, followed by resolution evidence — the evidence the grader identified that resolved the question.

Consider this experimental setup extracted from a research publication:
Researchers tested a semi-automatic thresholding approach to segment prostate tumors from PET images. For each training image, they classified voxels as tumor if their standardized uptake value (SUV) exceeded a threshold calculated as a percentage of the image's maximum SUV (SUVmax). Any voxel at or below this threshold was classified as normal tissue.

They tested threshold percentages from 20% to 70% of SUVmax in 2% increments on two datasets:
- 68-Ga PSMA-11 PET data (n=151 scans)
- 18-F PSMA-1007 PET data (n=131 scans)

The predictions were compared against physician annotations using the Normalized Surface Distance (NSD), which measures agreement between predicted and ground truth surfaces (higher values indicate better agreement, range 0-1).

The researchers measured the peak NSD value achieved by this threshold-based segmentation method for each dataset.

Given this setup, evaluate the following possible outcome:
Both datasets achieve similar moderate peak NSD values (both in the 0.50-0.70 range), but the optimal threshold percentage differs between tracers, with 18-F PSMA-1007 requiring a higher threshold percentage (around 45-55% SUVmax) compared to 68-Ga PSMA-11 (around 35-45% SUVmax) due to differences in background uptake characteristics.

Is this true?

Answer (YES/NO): NO